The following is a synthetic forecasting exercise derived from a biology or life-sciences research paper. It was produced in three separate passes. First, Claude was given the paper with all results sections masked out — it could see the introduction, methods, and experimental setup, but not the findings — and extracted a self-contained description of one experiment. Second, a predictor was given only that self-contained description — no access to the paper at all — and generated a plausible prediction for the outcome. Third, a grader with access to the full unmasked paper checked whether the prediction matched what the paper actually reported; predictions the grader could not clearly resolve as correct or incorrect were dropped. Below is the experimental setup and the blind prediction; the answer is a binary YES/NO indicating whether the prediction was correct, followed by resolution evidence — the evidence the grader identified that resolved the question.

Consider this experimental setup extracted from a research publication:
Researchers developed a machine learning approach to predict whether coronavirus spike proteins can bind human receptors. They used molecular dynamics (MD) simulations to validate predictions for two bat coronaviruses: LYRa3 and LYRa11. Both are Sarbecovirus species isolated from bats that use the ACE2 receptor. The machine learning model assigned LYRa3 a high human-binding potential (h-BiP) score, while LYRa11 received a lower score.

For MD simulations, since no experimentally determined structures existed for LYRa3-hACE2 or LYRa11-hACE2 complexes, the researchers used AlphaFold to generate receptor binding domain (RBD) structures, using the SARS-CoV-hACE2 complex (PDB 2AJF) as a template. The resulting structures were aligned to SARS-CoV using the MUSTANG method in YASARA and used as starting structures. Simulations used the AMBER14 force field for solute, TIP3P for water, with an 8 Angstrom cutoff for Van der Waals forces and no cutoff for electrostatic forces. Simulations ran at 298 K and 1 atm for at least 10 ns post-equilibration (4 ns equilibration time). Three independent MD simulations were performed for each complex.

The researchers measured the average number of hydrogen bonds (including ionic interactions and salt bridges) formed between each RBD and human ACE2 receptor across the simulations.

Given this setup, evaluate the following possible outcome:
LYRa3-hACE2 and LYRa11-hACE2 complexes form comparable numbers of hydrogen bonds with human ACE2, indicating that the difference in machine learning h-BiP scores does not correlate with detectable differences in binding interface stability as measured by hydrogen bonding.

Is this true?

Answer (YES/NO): YES